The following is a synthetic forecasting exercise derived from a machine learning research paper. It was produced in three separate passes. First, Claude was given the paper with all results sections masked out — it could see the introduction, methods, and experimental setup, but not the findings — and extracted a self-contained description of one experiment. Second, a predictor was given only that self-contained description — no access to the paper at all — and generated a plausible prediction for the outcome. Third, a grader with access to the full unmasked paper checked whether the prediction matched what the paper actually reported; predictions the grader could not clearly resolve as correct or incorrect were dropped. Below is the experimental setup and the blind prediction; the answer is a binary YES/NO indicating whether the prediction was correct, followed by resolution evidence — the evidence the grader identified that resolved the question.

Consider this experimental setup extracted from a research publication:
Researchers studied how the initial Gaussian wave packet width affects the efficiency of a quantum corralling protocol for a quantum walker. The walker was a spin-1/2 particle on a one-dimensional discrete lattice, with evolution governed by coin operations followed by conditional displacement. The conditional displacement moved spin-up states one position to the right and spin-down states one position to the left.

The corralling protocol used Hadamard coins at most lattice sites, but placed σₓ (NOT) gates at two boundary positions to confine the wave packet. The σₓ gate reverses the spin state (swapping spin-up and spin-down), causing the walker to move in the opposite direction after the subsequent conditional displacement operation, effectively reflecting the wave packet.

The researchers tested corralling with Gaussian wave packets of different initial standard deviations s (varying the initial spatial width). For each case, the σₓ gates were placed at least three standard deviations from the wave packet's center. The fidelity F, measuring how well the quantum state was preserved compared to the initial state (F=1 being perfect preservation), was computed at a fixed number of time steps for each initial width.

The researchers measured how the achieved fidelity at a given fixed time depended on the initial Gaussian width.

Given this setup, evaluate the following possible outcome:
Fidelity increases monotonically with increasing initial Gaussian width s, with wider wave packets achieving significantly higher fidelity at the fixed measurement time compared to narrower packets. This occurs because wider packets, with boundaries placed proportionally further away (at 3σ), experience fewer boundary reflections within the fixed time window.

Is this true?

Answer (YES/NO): YES